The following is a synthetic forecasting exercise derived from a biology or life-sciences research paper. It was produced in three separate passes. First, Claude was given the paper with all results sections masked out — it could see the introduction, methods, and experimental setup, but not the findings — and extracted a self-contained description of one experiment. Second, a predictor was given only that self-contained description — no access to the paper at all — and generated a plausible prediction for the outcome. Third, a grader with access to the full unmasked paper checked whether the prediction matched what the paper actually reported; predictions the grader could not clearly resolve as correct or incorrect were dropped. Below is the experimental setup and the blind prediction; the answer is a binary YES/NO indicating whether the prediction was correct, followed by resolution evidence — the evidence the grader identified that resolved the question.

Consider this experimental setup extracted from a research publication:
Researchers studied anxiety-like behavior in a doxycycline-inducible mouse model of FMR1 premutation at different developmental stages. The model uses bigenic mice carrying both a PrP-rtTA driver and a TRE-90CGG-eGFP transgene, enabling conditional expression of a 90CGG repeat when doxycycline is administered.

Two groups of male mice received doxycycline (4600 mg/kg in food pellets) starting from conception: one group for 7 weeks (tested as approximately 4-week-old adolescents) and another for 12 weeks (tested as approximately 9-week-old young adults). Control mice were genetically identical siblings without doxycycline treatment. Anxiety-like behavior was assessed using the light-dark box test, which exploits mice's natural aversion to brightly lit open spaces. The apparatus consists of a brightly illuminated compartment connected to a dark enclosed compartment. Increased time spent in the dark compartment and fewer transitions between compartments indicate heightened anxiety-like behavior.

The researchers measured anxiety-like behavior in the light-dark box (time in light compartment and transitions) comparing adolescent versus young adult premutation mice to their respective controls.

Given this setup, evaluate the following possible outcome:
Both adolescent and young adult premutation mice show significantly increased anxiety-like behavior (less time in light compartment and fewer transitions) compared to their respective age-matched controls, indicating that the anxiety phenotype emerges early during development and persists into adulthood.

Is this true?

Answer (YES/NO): NO